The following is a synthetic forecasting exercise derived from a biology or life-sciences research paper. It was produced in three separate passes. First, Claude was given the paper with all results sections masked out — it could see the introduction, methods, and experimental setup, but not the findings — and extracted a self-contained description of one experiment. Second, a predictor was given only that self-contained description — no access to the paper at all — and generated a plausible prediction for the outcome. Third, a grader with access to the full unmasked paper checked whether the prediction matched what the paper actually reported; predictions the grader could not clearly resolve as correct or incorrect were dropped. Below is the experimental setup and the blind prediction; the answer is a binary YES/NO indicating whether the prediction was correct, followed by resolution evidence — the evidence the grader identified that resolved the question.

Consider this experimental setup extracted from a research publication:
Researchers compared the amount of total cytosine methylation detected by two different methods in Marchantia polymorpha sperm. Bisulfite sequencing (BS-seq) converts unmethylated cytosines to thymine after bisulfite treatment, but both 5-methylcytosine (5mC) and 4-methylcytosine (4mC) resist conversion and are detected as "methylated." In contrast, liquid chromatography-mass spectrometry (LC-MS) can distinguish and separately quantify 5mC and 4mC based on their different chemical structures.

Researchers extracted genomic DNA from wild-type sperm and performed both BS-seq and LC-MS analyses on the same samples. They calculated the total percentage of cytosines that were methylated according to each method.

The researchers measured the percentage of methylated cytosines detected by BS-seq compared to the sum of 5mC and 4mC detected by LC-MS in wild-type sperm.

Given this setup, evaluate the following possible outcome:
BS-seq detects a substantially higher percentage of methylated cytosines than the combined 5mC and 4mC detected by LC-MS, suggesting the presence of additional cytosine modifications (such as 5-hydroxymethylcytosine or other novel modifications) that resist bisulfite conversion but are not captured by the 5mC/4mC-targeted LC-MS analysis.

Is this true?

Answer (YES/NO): NO